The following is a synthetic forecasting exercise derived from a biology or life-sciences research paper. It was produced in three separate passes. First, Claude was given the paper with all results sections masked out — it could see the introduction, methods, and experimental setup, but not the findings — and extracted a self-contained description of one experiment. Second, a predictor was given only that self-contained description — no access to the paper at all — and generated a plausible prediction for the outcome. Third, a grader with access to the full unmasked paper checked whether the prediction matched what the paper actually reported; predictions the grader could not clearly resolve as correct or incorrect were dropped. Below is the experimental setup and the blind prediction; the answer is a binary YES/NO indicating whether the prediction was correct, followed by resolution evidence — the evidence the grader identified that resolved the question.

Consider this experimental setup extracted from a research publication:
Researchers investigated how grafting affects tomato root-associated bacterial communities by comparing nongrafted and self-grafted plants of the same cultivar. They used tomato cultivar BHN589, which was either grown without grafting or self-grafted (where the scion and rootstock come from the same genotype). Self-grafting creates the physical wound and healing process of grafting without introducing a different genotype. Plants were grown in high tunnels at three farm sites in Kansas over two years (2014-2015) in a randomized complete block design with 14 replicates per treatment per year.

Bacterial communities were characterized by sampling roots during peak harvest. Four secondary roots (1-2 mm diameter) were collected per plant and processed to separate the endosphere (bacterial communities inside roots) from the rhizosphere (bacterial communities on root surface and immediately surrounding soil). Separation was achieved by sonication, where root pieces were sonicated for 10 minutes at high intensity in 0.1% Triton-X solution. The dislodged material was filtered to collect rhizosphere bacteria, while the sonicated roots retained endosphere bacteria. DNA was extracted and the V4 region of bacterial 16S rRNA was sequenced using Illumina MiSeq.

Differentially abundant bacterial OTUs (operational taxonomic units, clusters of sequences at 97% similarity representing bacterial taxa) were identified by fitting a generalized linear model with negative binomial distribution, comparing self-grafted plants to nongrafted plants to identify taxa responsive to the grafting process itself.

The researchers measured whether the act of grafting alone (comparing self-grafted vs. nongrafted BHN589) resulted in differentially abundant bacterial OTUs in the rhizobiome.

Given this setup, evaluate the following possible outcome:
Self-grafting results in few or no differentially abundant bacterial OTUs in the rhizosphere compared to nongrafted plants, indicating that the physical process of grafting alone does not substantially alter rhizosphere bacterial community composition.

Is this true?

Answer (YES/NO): YES